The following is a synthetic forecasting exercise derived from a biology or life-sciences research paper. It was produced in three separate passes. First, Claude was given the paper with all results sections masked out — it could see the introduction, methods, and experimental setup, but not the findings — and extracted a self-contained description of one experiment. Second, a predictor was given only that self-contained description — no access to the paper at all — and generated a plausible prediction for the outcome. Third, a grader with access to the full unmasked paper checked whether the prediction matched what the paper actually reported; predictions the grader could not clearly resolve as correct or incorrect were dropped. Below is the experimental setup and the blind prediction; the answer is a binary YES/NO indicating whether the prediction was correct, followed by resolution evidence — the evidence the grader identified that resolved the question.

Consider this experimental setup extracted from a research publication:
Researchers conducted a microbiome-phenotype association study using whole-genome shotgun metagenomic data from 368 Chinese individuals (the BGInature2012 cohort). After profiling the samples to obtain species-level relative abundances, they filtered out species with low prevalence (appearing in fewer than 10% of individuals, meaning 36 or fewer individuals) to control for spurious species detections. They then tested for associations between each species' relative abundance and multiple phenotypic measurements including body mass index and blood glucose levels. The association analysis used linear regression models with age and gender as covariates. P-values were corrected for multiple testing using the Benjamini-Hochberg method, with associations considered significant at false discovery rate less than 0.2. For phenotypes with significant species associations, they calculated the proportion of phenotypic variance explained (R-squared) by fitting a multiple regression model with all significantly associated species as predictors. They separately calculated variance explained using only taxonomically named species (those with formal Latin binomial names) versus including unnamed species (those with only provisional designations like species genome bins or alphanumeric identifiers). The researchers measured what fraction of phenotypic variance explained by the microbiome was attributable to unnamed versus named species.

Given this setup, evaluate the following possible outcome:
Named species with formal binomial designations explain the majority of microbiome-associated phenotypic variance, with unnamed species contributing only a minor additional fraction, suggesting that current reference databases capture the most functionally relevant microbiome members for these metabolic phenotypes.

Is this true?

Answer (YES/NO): NO